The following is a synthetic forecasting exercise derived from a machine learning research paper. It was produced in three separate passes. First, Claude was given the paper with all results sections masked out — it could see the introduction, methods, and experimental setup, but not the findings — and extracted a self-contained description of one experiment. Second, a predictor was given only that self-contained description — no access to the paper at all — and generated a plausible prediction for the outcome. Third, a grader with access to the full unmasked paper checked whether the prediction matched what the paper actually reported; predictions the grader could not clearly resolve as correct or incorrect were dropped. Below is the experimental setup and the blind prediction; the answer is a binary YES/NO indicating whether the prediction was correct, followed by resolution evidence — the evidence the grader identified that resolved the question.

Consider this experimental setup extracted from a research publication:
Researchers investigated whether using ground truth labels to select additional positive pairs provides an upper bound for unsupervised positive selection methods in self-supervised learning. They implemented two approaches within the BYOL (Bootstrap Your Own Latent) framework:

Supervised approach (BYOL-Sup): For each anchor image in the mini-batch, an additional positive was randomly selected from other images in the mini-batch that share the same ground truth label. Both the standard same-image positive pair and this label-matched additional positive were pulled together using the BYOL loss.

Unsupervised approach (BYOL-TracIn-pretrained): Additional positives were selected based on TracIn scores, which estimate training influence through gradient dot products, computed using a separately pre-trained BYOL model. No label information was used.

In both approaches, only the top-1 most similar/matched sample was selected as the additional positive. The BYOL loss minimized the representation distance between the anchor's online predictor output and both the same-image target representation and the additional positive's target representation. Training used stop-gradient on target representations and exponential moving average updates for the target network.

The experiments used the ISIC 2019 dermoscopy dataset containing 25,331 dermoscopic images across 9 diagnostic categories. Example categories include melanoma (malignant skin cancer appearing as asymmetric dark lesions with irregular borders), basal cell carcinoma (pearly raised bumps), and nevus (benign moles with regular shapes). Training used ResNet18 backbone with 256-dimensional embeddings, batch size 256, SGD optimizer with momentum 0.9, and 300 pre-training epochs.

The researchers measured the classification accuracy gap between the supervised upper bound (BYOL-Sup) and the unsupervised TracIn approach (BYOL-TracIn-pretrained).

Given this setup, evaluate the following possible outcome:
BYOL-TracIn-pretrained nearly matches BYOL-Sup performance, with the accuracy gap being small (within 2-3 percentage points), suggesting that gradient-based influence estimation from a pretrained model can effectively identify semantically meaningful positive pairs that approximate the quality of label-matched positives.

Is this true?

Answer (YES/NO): YES